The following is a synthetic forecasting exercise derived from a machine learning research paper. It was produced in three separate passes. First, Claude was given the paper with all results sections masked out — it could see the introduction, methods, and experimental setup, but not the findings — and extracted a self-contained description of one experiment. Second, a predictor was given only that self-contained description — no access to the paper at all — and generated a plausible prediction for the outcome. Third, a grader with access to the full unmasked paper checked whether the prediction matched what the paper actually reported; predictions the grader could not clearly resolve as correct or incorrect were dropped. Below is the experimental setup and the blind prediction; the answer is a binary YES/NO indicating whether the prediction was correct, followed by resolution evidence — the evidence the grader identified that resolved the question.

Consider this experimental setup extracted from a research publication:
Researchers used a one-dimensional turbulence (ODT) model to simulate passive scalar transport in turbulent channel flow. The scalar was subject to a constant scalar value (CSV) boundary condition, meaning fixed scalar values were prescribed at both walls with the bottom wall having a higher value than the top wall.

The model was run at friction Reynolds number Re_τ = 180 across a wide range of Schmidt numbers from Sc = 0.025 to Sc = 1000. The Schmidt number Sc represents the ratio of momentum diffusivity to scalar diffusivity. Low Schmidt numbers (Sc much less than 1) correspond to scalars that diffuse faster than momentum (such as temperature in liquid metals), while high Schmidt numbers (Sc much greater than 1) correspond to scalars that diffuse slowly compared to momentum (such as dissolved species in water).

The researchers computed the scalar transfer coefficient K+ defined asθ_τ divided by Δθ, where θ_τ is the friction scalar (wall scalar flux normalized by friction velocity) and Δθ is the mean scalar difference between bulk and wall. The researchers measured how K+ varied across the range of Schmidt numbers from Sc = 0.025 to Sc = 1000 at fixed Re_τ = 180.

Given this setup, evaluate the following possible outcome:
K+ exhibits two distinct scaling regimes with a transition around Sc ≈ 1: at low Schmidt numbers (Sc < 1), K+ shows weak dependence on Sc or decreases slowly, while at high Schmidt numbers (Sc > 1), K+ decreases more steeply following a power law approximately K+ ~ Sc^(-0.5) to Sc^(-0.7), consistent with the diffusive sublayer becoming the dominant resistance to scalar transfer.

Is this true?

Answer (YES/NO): NO